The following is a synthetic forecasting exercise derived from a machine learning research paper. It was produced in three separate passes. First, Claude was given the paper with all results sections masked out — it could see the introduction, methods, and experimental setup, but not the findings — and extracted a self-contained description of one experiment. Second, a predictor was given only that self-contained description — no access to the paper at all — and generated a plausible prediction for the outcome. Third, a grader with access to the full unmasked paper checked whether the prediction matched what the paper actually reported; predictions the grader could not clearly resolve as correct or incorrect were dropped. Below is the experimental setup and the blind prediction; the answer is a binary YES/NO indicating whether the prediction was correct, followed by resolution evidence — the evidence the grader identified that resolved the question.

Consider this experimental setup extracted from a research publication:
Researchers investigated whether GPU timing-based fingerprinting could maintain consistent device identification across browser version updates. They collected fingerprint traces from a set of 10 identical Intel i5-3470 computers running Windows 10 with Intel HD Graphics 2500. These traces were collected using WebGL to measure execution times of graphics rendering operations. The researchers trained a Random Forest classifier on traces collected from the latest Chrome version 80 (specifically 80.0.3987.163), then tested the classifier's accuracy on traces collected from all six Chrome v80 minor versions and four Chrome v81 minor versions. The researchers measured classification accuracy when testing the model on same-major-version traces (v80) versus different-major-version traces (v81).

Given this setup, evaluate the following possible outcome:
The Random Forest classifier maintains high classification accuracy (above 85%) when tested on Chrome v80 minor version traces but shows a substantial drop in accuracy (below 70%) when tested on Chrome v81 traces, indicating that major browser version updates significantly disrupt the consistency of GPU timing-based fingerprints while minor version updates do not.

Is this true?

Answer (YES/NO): YES